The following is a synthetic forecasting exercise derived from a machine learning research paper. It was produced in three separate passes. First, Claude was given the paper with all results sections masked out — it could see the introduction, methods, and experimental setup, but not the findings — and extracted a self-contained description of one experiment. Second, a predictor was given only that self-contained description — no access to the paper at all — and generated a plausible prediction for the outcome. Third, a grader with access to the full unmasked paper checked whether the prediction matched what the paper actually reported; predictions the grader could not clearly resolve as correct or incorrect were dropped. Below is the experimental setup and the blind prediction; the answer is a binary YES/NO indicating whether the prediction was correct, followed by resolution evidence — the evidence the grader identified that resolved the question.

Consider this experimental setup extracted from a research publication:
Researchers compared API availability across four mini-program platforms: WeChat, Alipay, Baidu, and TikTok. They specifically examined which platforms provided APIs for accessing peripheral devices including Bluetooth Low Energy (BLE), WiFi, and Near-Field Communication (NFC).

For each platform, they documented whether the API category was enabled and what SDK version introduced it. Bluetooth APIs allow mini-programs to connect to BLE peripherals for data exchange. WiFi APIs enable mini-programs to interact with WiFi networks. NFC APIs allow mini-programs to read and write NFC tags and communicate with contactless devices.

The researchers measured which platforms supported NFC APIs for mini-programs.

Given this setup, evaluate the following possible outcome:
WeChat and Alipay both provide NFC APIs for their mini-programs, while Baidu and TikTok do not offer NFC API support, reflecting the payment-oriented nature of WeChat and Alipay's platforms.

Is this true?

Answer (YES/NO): NO